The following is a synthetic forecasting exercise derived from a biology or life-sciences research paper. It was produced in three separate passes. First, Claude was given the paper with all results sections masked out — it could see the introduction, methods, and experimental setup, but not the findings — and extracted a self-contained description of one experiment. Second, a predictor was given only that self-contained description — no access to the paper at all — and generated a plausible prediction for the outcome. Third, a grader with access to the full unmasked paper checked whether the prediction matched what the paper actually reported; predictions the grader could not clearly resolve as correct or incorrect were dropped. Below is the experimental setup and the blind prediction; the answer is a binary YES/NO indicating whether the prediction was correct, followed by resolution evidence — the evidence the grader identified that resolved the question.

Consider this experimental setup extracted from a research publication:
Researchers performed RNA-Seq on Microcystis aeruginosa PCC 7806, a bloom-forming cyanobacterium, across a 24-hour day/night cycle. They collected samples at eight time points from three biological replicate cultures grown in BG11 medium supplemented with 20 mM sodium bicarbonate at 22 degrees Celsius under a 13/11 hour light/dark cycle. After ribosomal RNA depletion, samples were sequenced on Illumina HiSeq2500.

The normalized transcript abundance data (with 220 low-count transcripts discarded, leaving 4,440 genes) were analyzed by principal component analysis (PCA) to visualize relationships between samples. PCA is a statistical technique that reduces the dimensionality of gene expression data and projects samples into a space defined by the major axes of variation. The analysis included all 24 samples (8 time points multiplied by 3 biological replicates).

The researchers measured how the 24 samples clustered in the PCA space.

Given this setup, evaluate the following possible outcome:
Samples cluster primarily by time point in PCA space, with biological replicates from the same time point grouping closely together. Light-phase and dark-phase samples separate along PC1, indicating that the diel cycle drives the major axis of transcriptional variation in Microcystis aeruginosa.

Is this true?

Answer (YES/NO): YES